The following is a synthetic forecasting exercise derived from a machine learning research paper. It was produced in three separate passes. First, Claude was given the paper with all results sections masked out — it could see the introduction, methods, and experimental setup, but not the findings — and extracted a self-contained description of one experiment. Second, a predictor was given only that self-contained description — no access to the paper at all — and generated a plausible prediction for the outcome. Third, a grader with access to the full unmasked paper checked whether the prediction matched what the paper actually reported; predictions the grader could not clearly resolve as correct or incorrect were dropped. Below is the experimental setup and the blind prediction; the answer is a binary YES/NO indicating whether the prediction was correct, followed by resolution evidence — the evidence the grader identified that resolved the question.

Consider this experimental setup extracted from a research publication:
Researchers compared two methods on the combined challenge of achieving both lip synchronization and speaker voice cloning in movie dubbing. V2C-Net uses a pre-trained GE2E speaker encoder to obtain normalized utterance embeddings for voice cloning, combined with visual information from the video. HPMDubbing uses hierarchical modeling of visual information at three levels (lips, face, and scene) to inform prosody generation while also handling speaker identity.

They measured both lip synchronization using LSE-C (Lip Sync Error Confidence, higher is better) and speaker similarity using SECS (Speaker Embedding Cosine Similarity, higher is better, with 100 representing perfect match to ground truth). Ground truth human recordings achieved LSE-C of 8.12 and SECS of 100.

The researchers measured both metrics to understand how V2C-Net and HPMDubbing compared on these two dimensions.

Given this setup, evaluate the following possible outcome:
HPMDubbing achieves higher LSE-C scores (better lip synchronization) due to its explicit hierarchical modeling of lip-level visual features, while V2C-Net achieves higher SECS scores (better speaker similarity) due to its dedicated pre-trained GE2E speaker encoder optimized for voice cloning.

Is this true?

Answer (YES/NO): NO